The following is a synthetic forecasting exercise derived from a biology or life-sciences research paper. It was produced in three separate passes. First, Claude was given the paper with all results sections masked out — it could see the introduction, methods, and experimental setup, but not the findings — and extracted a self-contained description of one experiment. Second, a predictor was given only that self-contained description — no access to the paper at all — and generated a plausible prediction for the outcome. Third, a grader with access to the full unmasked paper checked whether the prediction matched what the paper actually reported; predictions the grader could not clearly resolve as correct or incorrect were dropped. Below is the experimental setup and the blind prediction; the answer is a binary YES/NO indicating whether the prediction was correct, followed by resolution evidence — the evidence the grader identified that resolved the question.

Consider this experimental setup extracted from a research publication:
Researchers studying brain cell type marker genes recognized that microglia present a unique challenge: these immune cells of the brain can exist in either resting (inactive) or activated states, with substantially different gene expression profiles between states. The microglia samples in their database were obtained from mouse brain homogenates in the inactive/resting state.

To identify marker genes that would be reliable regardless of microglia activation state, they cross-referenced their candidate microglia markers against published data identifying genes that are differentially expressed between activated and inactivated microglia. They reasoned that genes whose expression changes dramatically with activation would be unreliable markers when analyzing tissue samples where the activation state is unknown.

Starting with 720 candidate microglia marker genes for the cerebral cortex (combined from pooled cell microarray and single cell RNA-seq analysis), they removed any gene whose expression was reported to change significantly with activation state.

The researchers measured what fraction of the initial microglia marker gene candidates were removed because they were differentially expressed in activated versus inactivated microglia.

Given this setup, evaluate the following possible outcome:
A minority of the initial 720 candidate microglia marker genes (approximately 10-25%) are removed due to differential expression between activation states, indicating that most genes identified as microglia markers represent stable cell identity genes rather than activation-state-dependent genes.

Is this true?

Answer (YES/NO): NO